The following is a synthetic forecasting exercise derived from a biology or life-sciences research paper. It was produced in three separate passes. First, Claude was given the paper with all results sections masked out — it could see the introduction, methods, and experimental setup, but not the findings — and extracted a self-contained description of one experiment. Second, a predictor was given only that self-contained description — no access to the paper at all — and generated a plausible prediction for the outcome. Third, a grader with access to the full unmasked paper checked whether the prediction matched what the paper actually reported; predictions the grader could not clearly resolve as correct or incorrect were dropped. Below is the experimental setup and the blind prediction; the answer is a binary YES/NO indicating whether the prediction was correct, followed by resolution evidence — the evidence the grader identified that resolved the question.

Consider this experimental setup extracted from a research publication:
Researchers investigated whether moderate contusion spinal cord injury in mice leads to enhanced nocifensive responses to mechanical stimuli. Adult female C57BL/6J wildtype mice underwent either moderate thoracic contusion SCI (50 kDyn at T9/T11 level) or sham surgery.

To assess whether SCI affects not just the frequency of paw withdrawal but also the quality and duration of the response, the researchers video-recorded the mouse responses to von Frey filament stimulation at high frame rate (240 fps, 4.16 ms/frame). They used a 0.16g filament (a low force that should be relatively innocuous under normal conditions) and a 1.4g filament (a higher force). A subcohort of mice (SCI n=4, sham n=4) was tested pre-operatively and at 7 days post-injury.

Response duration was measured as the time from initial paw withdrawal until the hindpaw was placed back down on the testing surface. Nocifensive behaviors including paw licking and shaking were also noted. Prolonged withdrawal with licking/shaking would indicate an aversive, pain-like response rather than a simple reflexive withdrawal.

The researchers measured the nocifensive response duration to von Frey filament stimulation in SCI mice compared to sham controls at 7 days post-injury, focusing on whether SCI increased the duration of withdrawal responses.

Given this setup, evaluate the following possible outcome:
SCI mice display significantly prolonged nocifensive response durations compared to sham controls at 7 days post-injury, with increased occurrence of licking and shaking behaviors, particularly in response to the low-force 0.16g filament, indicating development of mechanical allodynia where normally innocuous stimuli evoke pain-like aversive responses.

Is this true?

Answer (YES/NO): YES